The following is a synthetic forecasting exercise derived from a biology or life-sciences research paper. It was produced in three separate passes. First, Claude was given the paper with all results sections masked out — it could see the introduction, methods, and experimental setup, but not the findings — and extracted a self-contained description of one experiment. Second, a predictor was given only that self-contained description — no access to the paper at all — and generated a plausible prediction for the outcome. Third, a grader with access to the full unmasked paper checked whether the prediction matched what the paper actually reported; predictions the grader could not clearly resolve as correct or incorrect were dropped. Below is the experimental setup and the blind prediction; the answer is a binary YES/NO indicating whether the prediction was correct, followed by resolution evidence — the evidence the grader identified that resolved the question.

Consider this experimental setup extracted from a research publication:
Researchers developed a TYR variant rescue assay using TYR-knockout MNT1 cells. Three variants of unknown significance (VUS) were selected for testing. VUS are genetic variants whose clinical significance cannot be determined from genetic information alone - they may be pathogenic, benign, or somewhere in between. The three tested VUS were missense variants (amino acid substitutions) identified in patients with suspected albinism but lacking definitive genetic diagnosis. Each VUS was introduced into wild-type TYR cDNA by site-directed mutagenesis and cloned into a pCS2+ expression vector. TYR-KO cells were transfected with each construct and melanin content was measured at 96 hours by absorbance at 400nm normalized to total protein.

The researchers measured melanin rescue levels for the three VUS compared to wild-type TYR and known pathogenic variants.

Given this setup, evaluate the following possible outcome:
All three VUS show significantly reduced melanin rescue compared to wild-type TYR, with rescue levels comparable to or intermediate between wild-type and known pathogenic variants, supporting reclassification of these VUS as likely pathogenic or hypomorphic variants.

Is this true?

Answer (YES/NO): NO